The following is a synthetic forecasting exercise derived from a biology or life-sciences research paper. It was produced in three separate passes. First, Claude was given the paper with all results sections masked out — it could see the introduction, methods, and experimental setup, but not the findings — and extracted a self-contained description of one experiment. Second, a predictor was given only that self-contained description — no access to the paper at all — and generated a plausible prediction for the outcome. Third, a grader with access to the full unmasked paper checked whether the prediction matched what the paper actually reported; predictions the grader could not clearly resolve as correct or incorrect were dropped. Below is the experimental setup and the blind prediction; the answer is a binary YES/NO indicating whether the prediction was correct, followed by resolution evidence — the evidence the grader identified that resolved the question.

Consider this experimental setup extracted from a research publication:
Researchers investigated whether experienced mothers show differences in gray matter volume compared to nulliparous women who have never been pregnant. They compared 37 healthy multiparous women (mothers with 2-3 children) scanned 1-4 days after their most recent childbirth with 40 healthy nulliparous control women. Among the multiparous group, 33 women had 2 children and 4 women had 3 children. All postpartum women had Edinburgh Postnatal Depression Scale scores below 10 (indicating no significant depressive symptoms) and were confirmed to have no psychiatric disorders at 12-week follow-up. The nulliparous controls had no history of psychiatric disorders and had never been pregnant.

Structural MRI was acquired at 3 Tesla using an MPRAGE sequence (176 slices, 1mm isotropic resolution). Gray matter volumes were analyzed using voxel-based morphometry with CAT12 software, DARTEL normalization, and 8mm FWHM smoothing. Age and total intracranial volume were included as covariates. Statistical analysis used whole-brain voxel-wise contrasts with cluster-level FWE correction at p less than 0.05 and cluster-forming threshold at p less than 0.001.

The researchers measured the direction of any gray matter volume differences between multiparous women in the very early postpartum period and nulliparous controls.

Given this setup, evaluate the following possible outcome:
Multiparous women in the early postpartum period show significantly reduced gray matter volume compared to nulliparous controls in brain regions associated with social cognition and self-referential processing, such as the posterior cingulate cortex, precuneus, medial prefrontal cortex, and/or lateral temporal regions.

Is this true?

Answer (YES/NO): YES